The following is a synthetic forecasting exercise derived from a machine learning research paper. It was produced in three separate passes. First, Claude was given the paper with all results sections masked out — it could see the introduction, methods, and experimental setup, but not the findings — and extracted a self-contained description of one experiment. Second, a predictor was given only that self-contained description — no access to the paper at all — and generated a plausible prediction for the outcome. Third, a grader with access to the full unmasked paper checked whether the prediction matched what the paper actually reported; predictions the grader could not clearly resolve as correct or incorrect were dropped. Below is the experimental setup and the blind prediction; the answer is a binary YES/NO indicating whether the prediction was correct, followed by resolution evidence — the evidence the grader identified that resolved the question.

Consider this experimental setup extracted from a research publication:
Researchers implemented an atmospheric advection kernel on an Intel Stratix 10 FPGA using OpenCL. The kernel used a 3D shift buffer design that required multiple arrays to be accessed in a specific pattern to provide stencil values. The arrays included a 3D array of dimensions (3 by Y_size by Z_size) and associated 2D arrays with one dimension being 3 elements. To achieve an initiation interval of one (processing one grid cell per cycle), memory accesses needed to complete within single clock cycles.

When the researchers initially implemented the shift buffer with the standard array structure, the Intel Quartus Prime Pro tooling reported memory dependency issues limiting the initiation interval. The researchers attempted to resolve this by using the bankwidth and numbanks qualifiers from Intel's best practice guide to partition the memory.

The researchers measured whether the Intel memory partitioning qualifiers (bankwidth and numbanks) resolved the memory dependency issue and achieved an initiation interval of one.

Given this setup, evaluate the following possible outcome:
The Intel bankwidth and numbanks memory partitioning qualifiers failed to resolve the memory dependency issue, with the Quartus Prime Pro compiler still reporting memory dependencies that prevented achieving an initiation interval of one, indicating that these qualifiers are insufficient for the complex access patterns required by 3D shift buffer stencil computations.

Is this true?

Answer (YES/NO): YES